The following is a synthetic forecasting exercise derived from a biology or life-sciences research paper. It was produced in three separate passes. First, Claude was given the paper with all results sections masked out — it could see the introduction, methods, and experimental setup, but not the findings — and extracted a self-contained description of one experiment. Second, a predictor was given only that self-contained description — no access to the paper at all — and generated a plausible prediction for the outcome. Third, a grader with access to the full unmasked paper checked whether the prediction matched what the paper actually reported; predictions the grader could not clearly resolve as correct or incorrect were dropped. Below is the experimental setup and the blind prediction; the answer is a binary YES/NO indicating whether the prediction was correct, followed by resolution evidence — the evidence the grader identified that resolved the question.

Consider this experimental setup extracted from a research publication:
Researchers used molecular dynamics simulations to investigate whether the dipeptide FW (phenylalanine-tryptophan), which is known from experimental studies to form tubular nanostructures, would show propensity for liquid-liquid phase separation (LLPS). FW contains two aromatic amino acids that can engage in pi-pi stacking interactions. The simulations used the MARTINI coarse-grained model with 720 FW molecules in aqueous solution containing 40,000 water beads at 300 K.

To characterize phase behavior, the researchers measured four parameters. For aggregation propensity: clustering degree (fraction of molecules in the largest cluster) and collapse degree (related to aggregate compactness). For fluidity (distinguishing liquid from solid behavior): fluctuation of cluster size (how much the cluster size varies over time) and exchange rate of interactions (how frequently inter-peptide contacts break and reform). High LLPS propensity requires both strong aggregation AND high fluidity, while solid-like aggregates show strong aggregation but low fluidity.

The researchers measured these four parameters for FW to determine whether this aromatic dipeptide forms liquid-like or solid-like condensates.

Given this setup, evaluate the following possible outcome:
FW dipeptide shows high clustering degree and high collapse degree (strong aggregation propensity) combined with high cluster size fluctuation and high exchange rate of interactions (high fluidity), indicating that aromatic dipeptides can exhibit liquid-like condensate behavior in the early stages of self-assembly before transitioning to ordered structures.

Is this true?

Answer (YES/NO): NO